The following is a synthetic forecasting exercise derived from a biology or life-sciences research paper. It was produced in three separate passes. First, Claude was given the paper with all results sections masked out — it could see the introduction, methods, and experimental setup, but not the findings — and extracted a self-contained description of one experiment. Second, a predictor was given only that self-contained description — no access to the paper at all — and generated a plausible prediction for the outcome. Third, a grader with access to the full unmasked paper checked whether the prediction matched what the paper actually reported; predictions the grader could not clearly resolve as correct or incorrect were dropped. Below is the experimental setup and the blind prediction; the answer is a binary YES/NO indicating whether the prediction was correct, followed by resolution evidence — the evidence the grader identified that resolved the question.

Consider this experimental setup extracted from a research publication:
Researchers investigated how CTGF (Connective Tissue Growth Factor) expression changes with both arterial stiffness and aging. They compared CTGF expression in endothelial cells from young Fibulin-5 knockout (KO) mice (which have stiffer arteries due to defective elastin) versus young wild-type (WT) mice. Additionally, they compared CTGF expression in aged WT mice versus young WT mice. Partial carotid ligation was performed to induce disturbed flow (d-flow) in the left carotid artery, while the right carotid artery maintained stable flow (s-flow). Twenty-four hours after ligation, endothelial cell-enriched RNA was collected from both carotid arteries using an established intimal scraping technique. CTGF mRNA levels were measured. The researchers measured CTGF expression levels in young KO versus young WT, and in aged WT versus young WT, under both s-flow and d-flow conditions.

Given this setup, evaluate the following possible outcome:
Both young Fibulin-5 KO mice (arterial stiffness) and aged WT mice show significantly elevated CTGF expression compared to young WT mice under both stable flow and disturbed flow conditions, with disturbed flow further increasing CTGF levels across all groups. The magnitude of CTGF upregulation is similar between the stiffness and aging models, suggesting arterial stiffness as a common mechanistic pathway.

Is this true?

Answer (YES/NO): YES